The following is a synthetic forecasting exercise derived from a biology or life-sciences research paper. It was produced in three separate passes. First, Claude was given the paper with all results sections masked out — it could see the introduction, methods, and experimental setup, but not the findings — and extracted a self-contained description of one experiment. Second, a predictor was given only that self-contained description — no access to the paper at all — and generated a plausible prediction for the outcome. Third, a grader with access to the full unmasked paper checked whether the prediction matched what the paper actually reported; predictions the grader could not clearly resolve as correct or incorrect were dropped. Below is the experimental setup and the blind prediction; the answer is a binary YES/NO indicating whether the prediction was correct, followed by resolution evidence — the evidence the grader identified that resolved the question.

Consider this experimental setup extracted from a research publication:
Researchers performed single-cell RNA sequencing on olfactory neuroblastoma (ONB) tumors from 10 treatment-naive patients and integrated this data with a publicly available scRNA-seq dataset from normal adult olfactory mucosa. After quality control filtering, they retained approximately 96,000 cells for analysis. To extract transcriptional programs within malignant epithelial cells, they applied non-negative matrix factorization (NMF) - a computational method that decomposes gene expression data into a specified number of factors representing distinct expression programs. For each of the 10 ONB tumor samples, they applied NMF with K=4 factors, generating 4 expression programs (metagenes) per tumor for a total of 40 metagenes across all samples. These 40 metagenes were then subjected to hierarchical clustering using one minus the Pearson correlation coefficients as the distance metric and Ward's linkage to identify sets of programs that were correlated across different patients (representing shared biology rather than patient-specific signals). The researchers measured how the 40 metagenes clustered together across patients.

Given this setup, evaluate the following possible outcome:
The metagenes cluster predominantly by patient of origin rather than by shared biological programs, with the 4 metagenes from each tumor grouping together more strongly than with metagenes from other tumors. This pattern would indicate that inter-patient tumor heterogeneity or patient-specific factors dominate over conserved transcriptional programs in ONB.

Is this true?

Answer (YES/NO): NO